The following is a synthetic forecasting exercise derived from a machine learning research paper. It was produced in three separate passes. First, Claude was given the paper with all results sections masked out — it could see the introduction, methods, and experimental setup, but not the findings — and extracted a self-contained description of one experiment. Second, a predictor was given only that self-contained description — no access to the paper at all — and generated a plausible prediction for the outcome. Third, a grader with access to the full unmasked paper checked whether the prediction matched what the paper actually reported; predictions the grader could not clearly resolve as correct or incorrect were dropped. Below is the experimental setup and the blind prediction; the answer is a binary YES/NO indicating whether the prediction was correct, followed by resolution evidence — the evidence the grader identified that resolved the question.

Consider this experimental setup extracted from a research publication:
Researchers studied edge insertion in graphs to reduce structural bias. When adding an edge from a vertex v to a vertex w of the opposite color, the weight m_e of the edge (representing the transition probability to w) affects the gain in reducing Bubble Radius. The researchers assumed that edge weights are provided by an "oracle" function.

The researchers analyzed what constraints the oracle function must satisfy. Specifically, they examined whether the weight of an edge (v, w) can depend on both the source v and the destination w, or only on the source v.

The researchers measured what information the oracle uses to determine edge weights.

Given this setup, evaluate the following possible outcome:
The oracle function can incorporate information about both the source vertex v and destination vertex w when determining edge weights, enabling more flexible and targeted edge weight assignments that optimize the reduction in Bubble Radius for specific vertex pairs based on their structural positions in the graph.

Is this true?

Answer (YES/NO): NO